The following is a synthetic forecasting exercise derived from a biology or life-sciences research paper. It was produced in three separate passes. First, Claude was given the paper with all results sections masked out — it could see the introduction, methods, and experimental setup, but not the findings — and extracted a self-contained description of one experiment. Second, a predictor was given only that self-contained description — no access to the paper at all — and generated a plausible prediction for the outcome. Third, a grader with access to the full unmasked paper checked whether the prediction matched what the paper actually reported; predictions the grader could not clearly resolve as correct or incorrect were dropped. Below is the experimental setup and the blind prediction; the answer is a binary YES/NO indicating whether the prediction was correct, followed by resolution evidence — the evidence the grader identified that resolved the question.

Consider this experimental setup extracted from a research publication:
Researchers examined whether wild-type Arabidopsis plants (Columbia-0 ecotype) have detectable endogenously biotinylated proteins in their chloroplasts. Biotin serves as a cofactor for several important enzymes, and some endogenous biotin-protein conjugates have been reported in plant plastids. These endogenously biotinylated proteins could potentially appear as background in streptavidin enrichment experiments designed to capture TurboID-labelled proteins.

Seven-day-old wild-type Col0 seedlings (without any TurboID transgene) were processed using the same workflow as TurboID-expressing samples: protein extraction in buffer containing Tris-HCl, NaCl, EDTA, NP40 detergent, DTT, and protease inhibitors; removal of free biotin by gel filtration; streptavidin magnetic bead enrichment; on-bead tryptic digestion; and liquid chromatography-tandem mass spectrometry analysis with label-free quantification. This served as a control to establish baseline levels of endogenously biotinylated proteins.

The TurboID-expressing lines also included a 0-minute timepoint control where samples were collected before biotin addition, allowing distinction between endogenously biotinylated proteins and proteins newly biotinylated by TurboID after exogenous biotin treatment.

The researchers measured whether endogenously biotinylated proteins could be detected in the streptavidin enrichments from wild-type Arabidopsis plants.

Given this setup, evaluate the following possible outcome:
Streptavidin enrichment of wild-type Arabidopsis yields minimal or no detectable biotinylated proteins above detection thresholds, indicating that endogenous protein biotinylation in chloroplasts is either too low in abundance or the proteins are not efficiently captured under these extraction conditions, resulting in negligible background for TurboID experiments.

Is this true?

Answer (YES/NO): NO